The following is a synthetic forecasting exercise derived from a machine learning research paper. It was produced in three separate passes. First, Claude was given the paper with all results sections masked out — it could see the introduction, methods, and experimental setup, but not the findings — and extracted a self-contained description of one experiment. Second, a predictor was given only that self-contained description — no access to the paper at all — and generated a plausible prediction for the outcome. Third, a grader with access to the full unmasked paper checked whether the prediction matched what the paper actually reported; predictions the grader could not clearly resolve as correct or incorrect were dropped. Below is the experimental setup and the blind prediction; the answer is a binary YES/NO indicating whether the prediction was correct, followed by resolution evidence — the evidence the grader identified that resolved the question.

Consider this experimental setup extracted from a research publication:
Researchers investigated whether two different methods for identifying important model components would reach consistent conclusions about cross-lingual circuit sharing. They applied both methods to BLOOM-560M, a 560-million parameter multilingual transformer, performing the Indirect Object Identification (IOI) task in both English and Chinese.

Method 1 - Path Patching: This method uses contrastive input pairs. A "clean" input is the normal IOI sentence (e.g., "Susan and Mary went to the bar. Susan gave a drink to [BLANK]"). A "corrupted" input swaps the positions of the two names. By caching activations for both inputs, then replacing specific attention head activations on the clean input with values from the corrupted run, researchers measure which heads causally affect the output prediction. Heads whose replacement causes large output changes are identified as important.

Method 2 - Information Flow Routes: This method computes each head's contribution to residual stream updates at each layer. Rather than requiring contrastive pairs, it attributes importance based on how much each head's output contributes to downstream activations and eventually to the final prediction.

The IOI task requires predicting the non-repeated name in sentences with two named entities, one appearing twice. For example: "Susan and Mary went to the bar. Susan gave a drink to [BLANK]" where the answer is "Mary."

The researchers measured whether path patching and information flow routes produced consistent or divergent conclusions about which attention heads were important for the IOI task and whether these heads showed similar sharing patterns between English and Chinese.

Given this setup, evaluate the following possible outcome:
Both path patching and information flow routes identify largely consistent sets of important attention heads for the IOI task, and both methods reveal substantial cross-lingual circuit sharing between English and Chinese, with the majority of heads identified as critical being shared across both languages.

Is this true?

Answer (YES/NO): YES